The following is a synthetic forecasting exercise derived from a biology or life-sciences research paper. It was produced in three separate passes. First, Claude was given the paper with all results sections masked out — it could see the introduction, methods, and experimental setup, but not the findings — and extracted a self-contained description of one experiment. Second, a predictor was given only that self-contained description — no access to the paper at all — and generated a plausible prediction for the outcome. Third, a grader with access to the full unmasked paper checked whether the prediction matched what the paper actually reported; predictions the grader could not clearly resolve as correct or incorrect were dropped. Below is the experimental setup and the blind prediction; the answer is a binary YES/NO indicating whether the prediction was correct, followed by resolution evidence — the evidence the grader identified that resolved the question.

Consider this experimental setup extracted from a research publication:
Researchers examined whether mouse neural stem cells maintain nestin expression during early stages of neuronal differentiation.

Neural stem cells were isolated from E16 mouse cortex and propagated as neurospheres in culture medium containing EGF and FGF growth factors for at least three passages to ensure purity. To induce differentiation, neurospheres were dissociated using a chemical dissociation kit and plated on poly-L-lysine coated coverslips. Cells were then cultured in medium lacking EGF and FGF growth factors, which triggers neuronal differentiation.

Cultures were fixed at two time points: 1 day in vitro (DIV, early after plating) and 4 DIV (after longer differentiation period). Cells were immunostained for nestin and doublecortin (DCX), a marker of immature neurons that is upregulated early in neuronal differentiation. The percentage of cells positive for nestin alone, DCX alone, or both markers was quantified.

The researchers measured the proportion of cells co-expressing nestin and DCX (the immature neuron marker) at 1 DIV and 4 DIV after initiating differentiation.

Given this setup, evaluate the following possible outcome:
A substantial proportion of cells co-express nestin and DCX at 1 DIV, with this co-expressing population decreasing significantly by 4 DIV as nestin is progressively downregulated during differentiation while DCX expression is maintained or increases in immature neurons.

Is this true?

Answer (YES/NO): NO